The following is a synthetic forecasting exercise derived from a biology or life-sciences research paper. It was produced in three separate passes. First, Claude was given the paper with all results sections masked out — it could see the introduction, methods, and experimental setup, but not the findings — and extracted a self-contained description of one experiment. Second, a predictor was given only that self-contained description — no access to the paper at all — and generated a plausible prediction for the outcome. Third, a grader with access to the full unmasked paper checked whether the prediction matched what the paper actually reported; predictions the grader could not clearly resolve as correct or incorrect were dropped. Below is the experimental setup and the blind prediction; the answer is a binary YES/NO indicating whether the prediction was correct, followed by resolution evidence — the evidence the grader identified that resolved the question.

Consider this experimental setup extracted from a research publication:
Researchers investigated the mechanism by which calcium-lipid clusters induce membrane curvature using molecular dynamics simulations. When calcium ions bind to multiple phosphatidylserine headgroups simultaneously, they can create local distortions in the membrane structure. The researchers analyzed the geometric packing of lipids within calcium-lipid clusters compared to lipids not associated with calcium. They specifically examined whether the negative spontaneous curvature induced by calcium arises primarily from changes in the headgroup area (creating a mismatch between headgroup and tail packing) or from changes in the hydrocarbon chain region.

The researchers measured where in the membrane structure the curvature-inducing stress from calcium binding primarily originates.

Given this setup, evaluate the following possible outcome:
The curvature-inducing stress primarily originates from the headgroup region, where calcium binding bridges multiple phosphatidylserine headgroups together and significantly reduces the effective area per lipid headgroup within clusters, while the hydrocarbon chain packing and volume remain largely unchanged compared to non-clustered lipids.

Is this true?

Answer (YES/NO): YES